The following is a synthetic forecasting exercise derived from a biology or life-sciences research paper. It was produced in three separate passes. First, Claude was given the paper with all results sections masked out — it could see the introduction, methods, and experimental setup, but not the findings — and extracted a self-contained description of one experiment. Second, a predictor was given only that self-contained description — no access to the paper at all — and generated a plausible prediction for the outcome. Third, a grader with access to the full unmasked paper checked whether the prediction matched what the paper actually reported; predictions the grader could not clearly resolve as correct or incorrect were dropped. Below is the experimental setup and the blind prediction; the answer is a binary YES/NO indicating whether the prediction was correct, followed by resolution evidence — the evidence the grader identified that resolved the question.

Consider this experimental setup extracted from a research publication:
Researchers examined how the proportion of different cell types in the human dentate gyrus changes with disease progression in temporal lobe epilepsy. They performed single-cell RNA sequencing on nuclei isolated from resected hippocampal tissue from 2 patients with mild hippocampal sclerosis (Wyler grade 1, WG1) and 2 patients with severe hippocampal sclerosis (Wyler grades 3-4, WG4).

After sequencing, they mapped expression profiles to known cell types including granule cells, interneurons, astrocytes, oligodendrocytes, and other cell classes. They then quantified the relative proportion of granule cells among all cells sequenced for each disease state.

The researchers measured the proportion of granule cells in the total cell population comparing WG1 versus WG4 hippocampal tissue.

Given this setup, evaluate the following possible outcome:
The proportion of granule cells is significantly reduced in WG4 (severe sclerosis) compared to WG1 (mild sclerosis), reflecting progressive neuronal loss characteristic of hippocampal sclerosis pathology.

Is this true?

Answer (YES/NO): YES